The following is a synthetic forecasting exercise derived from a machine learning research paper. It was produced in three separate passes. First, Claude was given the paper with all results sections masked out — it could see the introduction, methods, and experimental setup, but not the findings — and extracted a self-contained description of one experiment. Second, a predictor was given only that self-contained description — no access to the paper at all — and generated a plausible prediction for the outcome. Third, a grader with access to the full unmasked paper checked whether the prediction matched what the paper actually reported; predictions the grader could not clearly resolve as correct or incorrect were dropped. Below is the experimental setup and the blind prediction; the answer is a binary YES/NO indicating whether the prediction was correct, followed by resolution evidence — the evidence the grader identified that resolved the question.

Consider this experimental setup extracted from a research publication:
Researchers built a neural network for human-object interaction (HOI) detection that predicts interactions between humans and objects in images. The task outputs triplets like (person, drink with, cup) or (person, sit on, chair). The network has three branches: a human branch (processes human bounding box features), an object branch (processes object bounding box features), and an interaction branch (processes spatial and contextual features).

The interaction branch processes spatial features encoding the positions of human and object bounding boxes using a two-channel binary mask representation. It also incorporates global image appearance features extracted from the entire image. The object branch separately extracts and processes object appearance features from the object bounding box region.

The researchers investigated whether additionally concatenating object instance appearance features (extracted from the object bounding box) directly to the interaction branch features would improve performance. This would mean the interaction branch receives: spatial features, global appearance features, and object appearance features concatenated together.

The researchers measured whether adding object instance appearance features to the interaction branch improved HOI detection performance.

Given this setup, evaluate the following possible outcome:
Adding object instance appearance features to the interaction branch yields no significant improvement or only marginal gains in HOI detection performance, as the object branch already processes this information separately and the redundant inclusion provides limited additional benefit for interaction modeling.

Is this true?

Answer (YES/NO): YES